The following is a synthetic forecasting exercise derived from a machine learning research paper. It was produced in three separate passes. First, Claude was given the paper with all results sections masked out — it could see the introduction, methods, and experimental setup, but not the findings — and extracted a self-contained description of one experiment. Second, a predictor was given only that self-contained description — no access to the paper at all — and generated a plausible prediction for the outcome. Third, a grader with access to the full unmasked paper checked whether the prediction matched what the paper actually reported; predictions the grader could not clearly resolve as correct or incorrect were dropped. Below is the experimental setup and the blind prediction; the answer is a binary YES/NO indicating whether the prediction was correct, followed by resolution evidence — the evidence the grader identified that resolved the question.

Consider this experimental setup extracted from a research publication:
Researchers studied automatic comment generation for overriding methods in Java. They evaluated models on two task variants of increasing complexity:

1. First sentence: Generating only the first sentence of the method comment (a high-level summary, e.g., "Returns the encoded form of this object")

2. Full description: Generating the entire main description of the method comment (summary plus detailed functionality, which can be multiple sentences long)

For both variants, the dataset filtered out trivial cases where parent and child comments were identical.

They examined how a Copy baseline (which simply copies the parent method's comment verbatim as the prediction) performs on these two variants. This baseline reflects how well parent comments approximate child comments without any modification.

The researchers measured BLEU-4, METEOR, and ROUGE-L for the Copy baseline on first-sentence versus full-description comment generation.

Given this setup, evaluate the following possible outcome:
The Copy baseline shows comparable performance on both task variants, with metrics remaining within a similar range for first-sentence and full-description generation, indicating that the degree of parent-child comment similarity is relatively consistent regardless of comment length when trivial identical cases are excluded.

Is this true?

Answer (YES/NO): NO